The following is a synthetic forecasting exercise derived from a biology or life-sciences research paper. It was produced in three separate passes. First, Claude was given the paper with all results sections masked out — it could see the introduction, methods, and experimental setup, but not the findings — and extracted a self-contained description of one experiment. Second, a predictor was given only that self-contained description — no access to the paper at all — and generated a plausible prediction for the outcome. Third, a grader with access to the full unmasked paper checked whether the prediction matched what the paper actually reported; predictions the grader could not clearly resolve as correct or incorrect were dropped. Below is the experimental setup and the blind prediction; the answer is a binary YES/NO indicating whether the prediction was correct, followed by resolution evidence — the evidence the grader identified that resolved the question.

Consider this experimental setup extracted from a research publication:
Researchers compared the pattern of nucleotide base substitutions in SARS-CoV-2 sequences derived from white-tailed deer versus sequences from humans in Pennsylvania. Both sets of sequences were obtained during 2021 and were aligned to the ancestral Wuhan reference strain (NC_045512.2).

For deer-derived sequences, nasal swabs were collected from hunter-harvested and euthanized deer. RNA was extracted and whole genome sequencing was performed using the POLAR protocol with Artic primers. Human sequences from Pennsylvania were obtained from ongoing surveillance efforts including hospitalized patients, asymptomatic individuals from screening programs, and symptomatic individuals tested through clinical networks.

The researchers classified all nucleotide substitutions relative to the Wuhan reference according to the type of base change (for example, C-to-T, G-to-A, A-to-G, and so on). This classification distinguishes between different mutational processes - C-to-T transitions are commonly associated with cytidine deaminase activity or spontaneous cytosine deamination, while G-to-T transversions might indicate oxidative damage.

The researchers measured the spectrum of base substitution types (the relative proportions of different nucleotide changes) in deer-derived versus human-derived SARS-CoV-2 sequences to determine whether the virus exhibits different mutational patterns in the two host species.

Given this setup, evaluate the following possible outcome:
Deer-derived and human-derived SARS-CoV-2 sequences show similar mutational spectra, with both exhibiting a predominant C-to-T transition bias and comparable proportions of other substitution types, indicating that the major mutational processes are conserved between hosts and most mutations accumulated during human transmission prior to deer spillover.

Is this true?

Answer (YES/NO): NO